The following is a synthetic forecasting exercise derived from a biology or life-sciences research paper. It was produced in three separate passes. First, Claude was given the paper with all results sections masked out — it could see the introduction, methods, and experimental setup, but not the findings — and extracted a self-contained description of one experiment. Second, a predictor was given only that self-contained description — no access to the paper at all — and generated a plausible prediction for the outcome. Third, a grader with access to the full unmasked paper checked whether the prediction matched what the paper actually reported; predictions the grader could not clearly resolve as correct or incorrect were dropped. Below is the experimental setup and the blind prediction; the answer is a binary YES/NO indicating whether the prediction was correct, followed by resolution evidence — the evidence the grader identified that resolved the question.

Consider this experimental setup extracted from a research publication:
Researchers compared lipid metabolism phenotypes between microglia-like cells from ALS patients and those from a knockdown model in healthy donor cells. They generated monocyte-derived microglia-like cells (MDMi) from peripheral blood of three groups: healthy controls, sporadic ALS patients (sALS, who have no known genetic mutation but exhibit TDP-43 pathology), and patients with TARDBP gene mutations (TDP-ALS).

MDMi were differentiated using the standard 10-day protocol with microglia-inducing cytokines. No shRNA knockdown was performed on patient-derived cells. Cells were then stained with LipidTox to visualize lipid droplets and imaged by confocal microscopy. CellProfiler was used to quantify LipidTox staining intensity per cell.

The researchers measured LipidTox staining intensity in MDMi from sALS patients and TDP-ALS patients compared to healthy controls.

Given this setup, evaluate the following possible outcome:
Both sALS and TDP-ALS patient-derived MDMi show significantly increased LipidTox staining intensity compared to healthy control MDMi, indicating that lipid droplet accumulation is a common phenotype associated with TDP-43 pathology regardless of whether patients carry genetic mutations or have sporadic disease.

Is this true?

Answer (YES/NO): NO